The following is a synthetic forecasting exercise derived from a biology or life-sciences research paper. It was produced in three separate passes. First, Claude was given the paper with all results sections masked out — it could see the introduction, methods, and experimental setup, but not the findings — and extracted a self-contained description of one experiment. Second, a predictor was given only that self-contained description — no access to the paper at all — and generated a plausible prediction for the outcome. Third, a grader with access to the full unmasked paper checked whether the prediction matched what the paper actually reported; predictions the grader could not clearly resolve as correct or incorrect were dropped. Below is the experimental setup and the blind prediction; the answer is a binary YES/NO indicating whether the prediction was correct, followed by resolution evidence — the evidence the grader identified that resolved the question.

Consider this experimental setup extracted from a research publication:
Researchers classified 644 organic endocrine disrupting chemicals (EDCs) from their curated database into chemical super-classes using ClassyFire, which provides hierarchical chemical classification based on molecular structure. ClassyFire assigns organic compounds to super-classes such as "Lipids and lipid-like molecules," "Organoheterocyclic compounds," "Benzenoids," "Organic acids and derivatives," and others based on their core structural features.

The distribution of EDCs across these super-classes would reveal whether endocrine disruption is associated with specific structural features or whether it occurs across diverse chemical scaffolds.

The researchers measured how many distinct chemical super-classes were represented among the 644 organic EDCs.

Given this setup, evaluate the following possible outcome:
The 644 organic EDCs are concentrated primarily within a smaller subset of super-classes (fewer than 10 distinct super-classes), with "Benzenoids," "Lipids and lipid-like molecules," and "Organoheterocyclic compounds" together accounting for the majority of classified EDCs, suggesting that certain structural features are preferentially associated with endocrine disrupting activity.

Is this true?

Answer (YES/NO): NO